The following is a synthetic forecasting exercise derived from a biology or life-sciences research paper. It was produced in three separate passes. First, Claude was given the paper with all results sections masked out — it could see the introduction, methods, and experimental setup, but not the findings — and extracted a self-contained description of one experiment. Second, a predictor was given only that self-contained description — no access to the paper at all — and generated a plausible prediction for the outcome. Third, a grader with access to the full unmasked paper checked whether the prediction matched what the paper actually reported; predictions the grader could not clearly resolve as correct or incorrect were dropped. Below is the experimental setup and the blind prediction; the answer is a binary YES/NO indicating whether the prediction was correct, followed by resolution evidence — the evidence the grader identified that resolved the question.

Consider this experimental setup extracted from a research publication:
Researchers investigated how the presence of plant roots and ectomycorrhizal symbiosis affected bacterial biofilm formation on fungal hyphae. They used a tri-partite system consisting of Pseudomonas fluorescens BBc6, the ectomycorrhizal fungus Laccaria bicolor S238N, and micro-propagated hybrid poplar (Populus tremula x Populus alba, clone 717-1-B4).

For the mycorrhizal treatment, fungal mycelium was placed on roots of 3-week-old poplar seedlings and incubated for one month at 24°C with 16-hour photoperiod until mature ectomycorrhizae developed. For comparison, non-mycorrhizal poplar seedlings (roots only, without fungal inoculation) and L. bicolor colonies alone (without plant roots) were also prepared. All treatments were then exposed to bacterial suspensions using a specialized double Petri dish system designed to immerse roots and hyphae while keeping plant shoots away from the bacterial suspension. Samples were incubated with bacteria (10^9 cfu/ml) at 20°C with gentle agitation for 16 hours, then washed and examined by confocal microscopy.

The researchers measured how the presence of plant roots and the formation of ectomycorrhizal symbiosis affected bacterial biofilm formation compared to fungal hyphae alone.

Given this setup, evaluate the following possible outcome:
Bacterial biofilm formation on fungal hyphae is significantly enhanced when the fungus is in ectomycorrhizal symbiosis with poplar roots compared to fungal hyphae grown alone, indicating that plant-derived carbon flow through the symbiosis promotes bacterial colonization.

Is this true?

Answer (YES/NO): NO